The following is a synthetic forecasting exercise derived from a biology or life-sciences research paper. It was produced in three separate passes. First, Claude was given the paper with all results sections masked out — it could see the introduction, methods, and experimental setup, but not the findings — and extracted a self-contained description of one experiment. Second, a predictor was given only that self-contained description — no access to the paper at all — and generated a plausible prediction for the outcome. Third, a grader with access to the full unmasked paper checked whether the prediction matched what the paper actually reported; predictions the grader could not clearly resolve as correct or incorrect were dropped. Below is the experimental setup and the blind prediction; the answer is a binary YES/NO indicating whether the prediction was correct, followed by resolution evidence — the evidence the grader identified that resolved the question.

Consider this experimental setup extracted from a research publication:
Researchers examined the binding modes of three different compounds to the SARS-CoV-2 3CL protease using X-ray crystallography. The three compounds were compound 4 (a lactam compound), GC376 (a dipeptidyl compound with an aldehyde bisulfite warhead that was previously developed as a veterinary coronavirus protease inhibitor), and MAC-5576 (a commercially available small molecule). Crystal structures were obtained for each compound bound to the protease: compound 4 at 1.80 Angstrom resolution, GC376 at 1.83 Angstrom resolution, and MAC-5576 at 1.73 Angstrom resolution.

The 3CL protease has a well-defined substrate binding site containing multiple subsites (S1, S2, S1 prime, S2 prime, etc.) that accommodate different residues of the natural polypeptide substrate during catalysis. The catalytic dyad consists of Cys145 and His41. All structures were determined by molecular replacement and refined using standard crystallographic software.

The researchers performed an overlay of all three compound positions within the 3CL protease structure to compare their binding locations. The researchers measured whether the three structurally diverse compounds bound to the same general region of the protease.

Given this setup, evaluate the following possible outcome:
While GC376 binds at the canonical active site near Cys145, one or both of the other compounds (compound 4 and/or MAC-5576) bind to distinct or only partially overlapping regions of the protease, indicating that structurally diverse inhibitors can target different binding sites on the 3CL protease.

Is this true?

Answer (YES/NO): NO